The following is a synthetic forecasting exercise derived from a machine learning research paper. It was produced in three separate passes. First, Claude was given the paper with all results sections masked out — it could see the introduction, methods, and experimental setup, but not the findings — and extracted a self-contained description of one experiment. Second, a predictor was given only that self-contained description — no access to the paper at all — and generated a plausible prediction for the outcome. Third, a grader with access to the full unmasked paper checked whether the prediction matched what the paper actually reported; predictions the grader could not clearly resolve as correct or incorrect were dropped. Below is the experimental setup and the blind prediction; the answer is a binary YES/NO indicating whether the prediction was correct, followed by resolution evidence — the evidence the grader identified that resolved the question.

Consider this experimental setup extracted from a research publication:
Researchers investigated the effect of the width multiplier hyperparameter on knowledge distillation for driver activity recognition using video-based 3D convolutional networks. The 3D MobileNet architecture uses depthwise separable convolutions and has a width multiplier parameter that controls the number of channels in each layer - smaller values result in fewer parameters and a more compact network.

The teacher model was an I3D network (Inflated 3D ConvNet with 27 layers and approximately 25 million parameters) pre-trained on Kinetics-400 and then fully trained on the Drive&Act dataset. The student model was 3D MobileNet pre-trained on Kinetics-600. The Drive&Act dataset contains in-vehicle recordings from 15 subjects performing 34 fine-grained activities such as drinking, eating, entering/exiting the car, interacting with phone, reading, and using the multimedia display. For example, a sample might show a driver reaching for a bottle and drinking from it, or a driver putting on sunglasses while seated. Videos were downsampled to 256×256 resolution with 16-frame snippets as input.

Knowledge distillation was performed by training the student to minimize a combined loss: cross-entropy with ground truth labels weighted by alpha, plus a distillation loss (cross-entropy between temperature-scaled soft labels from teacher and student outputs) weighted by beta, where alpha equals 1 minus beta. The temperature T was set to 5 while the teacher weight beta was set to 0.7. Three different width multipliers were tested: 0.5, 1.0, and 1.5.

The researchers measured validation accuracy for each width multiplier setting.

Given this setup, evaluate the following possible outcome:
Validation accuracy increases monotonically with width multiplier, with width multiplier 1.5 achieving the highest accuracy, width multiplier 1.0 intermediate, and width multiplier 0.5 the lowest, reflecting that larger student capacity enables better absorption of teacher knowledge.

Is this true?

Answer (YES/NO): NO